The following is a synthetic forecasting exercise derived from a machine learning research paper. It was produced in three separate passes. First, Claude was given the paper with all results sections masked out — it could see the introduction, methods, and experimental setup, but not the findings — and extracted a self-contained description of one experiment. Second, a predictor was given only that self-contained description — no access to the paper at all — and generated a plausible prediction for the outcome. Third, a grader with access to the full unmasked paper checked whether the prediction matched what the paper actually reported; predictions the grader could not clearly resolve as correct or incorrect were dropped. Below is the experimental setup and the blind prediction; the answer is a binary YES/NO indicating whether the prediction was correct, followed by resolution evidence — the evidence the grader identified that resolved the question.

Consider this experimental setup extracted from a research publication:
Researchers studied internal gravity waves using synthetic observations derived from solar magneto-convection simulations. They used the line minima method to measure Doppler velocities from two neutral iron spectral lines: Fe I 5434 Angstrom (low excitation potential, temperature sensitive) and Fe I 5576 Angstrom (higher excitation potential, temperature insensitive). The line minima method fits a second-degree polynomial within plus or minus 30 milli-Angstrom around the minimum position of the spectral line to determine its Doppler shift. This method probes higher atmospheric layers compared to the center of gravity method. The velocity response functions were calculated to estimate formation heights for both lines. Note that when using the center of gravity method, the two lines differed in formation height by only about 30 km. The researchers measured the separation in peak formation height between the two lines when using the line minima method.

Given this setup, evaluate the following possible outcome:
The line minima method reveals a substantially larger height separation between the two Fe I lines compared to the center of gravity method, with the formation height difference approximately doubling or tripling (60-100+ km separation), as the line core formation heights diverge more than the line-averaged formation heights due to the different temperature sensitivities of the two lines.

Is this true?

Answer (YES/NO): NO